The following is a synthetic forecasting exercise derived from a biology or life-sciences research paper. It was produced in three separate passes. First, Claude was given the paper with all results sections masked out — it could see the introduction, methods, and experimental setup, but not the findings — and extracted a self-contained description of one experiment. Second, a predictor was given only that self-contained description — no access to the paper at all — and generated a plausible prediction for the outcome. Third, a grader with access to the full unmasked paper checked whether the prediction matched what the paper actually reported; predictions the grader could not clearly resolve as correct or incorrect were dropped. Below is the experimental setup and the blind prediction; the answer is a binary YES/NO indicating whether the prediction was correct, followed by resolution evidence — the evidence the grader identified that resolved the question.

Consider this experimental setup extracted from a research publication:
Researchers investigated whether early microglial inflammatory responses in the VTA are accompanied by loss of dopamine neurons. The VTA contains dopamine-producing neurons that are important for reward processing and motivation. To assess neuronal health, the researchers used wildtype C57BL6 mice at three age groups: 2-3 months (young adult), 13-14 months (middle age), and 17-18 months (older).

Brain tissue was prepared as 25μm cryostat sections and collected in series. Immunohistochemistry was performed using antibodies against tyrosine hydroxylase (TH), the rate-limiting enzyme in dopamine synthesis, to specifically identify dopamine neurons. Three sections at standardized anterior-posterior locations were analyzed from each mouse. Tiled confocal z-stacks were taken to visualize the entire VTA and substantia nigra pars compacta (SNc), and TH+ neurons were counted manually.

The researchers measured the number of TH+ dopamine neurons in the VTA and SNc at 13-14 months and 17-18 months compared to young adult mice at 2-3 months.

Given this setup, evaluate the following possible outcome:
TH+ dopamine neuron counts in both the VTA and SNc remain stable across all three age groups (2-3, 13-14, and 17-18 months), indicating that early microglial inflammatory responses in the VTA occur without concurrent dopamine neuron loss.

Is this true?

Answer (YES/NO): YES